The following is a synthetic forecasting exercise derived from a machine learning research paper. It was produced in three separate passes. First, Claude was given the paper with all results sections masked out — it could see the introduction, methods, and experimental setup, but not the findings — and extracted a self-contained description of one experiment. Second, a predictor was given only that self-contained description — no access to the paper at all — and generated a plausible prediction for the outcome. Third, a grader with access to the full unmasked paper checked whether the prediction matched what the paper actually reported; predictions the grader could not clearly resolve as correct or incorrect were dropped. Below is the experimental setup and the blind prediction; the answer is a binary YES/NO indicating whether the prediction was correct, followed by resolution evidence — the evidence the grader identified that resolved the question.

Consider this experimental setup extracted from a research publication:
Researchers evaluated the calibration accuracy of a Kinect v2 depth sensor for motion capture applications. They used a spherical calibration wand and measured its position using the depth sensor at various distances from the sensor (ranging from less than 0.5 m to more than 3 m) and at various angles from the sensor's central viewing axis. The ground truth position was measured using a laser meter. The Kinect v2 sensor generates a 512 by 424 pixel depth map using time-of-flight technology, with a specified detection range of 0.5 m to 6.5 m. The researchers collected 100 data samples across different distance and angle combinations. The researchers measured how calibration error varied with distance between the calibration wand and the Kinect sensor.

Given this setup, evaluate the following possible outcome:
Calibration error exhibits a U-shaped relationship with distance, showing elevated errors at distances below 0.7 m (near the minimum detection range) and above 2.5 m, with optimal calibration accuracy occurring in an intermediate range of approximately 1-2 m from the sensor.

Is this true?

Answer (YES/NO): NO